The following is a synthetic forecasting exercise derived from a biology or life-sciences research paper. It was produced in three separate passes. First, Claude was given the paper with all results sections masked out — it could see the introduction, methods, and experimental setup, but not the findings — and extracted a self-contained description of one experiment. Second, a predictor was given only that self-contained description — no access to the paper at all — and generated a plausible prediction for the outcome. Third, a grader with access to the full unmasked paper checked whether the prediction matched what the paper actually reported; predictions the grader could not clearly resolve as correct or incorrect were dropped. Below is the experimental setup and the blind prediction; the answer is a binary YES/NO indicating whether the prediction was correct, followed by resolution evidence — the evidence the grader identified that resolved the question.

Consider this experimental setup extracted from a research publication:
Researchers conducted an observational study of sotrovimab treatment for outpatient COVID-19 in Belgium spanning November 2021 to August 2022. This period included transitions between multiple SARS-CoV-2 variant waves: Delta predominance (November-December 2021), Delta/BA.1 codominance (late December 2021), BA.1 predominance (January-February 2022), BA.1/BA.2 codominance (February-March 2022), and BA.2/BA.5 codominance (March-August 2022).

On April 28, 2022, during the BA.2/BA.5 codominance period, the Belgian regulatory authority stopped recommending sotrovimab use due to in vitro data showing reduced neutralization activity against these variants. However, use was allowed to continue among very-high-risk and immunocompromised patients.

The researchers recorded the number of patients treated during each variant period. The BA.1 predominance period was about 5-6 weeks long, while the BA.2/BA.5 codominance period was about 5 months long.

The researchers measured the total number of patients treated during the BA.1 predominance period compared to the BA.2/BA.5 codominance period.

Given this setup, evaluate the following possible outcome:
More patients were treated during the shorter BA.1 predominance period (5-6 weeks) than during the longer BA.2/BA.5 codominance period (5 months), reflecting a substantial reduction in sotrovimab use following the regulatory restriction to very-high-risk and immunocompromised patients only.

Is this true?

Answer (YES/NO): NO